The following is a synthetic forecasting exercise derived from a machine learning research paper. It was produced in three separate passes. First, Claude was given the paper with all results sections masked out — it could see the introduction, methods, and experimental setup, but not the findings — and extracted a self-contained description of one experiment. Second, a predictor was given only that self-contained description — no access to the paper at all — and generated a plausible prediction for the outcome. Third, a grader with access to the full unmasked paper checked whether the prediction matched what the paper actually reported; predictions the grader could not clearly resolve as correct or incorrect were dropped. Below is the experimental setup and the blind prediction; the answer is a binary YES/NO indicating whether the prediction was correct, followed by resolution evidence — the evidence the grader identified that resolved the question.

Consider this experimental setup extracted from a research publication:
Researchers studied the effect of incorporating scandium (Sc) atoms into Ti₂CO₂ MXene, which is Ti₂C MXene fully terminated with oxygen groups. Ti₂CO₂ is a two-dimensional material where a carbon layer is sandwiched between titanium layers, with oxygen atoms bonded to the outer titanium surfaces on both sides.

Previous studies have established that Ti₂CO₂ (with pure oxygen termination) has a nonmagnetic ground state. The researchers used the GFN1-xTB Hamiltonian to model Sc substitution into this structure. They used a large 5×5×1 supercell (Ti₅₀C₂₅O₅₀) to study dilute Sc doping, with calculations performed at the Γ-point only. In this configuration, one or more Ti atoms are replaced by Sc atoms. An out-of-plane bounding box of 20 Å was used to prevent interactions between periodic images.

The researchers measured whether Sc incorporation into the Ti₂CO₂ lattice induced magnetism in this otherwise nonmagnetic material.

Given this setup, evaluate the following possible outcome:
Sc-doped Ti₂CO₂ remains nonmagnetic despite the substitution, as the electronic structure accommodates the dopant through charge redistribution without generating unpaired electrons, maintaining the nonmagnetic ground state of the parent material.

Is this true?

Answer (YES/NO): NO